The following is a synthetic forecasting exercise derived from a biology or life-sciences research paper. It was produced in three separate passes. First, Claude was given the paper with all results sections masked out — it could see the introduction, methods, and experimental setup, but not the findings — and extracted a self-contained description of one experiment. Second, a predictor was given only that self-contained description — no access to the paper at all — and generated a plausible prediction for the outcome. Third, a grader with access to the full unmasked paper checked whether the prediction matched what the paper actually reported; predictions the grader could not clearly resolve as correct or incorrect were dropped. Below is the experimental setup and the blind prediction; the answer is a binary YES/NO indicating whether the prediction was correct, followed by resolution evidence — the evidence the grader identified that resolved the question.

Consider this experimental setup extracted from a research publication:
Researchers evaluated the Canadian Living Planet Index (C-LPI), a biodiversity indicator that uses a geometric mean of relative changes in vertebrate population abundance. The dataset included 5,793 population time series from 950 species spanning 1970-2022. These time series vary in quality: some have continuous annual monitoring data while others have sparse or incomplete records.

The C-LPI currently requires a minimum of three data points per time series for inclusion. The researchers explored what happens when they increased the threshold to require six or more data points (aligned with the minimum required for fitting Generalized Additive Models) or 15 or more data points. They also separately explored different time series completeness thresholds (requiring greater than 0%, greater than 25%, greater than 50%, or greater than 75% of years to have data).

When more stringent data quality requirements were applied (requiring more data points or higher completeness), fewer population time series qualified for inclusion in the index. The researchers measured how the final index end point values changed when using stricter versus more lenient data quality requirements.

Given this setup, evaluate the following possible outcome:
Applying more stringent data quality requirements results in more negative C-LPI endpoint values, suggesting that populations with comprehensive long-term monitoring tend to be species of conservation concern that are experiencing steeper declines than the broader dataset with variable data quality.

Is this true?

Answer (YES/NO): NO